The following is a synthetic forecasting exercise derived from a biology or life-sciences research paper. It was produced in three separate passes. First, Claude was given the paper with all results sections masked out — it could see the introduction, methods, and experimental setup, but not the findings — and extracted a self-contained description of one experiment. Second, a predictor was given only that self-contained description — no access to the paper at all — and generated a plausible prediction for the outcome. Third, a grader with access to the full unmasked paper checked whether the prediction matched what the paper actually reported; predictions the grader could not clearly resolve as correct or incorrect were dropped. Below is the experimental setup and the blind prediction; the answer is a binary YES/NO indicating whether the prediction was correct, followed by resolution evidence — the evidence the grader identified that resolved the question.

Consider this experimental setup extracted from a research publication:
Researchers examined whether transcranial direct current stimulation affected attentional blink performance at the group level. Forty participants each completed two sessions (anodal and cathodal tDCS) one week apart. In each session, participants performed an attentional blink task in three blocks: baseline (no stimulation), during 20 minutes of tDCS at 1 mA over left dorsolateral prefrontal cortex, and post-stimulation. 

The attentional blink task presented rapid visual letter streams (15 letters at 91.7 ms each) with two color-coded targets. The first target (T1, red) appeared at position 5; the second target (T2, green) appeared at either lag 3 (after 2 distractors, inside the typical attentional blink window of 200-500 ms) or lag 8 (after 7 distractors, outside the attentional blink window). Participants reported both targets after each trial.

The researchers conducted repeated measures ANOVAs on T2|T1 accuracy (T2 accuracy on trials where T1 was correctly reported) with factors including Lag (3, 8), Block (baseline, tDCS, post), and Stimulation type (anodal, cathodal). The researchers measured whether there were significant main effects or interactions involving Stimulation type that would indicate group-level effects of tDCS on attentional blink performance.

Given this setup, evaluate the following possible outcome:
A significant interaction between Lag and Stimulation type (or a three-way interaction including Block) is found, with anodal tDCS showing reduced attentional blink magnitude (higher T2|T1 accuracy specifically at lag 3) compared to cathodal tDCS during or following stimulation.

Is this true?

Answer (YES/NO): NO